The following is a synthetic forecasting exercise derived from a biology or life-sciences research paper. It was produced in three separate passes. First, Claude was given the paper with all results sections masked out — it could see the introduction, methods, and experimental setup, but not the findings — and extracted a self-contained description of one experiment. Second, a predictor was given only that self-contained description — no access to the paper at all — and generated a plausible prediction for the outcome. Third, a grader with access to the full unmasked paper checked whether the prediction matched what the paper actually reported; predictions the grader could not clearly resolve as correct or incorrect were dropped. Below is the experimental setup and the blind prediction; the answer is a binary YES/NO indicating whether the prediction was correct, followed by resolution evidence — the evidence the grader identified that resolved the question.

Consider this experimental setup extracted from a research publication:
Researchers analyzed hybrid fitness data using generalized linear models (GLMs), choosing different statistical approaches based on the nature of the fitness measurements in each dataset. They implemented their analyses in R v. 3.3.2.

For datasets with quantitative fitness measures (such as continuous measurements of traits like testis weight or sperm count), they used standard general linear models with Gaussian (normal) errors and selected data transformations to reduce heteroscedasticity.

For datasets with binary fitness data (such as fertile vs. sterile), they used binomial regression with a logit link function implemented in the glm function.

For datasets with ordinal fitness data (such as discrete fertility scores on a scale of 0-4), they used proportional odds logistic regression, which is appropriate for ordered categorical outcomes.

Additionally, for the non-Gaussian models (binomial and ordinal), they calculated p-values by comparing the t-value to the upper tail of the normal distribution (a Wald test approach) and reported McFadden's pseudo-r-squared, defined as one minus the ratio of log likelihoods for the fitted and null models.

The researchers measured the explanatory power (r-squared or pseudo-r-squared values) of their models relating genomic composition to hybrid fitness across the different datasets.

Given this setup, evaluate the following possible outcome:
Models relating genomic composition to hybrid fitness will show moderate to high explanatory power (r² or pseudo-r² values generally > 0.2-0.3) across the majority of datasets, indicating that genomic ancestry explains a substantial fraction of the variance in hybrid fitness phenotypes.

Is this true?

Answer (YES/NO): NO